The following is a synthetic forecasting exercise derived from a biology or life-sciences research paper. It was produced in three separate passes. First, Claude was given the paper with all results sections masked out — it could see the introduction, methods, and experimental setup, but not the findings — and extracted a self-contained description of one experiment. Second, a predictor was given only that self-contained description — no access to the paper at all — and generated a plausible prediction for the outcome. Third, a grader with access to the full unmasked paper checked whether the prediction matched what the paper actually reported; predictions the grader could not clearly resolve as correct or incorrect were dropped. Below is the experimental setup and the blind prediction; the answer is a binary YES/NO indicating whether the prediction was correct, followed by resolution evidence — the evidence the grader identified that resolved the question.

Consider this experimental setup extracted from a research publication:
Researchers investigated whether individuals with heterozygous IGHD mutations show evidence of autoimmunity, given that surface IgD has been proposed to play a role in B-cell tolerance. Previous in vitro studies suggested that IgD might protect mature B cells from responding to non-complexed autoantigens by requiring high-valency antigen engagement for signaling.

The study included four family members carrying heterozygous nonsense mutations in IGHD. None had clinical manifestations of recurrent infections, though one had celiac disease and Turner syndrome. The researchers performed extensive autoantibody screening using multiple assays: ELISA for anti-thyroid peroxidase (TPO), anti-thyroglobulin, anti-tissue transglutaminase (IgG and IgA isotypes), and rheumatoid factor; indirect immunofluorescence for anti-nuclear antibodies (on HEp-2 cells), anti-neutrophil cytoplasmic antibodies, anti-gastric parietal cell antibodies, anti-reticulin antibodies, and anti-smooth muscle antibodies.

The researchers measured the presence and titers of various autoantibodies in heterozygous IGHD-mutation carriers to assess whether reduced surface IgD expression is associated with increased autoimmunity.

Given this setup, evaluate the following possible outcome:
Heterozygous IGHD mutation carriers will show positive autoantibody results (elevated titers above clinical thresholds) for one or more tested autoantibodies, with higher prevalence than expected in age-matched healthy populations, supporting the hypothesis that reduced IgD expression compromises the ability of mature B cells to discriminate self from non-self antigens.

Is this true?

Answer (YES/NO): NO